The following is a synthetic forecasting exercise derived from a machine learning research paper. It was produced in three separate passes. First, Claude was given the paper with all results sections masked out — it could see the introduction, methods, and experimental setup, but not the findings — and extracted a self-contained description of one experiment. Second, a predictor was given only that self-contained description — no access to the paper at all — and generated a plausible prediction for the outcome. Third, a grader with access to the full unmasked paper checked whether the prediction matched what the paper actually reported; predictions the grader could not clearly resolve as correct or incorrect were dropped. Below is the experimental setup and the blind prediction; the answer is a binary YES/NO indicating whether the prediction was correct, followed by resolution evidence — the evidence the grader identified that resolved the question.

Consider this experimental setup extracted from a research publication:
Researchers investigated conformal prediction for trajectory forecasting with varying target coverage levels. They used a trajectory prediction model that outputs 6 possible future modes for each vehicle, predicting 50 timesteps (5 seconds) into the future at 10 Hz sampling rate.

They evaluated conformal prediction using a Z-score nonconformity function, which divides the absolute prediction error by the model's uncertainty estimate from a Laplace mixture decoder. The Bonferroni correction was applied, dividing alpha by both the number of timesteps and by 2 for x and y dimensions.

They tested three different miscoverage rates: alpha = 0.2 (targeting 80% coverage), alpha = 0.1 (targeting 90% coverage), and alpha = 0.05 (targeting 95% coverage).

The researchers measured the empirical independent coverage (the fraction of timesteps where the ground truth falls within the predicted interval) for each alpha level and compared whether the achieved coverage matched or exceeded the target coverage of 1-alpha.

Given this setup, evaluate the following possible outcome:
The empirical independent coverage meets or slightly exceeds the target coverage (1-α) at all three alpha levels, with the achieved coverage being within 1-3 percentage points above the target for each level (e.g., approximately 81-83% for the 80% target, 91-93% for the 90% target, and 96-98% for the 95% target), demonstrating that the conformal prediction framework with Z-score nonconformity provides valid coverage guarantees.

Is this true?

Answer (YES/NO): NO